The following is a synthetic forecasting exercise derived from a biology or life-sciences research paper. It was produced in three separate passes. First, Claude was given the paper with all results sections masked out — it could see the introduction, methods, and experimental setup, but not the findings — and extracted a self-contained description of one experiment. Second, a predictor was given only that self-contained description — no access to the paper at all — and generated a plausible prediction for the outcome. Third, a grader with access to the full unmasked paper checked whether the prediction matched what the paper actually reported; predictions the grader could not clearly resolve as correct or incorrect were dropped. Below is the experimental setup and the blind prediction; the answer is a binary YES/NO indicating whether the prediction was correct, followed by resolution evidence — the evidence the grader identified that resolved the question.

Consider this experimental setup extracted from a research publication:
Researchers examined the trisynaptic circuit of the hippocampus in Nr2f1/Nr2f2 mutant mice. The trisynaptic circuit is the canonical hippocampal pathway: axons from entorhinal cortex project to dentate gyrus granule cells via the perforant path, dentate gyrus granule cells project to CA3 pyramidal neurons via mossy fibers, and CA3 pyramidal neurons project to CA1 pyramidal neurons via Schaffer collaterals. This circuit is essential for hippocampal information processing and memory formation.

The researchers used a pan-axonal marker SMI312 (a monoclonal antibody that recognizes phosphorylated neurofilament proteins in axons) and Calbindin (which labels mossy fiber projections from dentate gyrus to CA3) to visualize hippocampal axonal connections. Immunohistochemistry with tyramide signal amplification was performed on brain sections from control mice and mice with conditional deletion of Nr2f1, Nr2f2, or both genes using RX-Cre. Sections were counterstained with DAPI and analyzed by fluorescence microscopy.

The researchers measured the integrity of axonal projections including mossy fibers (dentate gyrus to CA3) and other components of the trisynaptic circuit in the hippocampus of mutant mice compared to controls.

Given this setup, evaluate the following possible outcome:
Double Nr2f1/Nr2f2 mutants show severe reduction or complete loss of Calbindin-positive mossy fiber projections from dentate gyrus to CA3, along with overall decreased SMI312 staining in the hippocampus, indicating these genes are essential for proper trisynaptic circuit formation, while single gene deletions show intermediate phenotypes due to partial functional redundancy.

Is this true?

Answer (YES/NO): YES